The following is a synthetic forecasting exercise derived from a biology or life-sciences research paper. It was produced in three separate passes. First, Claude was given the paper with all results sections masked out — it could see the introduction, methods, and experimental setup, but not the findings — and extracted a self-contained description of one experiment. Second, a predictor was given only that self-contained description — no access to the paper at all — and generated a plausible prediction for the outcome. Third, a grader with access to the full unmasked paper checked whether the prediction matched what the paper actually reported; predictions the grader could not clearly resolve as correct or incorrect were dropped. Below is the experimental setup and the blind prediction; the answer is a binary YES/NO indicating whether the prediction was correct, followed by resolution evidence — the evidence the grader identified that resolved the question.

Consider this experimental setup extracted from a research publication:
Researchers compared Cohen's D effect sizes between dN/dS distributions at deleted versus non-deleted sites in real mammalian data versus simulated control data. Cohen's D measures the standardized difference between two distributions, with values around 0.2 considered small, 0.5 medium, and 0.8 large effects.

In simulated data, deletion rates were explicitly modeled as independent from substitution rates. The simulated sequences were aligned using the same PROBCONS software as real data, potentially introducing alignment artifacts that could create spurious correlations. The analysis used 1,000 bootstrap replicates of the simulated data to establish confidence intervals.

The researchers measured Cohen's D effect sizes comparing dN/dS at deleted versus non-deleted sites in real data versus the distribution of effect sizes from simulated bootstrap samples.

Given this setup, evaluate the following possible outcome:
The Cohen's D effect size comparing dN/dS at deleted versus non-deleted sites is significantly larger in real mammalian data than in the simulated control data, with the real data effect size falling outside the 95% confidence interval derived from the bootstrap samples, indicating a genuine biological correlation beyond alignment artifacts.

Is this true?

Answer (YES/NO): YES